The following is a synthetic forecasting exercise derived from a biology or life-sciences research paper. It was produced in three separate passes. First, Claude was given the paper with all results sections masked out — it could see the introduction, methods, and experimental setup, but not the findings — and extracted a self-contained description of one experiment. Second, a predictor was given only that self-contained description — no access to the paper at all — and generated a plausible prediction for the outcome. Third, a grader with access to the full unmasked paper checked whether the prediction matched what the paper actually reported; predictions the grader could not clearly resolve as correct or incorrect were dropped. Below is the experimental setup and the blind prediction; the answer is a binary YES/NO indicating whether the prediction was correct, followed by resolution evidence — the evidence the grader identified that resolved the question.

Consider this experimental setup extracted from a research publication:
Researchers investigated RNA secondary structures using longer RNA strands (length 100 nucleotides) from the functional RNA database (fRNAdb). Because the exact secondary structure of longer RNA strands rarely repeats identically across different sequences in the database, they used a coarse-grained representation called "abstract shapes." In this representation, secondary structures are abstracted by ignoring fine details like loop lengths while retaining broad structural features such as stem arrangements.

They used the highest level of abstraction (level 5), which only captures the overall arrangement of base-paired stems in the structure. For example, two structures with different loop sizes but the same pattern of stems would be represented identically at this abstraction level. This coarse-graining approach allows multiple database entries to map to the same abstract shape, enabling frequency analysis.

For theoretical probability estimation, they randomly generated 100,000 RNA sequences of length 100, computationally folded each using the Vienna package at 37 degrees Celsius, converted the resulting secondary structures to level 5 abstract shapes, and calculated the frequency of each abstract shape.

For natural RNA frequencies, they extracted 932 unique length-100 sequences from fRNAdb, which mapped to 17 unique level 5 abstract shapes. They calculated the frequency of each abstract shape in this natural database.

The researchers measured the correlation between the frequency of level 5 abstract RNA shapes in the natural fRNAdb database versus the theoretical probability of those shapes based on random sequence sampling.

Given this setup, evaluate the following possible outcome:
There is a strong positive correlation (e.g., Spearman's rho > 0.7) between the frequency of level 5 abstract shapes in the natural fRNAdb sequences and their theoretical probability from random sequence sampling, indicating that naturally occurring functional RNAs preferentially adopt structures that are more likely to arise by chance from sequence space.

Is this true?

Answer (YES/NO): YES